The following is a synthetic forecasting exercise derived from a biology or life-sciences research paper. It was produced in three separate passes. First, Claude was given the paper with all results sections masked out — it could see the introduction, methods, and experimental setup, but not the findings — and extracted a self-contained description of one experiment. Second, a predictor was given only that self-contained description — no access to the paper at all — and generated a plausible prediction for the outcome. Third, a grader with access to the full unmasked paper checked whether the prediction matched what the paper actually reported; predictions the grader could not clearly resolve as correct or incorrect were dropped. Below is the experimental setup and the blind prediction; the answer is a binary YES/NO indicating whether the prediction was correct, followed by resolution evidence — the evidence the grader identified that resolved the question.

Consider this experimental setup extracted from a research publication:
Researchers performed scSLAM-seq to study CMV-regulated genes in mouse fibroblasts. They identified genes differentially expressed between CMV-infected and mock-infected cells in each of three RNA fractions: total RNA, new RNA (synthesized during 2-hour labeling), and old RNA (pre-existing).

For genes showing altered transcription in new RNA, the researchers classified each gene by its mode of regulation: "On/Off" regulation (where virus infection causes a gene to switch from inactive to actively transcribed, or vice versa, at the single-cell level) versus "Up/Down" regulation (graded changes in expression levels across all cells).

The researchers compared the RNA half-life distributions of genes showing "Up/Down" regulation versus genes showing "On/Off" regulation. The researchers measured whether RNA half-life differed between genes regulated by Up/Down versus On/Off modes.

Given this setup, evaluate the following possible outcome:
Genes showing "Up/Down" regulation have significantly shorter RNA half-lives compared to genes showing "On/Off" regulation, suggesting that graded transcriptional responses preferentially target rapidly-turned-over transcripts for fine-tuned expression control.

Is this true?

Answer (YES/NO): NO